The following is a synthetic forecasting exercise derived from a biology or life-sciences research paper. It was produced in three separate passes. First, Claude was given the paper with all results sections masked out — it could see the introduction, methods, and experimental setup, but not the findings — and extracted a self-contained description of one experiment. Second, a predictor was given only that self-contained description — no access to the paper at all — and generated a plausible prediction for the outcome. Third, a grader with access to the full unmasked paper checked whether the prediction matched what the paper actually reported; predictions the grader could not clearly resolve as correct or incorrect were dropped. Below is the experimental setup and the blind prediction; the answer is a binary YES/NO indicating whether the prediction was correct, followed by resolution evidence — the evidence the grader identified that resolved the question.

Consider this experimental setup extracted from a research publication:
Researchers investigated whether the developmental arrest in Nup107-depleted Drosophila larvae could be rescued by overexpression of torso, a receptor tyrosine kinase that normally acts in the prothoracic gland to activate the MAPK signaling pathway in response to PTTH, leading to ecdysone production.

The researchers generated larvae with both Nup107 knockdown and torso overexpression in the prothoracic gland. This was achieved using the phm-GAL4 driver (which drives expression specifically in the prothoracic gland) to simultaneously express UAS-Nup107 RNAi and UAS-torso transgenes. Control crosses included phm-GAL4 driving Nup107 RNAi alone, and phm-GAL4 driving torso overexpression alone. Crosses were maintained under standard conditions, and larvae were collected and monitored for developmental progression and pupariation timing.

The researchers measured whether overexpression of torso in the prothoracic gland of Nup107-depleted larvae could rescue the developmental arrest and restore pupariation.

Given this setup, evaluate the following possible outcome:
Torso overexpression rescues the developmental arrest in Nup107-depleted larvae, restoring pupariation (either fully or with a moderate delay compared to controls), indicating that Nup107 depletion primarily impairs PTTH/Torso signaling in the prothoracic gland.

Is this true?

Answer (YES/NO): YES